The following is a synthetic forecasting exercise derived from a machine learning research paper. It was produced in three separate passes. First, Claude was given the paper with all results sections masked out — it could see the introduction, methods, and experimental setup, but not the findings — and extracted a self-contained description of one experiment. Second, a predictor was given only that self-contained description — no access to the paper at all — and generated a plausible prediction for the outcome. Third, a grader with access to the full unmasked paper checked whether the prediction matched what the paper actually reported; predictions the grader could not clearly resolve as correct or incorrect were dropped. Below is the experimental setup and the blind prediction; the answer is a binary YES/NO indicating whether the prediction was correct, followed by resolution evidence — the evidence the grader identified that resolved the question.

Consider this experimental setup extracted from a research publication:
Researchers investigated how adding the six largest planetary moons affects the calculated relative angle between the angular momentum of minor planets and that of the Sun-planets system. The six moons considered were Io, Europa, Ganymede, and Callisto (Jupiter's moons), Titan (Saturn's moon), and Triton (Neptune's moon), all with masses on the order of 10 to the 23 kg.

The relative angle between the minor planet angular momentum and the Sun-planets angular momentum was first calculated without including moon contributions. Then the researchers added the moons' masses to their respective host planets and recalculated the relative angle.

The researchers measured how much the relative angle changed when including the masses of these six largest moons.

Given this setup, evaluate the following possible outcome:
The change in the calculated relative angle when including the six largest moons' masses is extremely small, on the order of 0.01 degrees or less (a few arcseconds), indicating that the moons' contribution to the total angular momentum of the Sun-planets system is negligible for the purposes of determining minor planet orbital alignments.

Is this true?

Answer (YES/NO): NO